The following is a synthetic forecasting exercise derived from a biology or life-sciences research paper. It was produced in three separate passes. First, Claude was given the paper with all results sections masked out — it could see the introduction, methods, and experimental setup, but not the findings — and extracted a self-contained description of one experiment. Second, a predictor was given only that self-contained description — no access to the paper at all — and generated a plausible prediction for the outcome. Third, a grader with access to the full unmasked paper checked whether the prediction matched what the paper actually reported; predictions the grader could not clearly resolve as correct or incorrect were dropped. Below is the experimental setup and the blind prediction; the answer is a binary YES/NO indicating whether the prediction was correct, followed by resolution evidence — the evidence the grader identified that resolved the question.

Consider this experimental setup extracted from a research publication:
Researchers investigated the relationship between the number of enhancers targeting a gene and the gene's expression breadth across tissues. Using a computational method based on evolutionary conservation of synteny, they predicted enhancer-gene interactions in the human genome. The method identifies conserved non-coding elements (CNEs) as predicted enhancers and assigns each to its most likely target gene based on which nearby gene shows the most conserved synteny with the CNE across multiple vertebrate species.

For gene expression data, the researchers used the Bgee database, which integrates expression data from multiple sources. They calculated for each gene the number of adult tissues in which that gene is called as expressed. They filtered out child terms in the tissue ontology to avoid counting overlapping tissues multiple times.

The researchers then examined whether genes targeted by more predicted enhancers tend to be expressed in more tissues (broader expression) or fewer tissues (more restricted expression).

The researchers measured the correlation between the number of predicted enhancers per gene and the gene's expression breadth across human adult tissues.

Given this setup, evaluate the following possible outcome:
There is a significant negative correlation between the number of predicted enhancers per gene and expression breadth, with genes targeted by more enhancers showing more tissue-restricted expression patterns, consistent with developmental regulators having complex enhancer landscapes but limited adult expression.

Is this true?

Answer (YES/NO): NO